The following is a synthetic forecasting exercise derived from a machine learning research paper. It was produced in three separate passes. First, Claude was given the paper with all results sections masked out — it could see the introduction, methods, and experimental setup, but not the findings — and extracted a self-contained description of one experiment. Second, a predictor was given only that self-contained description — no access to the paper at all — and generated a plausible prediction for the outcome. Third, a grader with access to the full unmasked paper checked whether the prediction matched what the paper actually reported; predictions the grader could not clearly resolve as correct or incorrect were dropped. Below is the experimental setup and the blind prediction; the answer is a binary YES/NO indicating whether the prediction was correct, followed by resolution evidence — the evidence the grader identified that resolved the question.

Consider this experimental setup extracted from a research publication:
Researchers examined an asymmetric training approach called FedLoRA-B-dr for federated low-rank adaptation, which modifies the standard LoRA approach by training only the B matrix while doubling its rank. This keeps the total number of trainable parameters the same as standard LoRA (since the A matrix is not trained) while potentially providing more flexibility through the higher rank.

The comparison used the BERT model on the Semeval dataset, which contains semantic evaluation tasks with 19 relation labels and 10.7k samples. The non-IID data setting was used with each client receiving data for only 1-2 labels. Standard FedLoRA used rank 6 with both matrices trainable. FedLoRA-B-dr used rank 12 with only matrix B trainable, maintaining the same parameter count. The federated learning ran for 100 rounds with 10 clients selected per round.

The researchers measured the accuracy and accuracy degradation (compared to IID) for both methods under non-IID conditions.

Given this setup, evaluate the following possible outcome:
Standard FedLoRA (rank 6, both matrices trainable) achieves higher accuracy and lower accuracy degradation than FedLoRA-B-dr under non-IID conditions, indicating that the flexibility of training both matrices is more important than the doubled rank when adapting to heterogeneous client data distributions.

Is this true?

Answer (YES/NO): NO